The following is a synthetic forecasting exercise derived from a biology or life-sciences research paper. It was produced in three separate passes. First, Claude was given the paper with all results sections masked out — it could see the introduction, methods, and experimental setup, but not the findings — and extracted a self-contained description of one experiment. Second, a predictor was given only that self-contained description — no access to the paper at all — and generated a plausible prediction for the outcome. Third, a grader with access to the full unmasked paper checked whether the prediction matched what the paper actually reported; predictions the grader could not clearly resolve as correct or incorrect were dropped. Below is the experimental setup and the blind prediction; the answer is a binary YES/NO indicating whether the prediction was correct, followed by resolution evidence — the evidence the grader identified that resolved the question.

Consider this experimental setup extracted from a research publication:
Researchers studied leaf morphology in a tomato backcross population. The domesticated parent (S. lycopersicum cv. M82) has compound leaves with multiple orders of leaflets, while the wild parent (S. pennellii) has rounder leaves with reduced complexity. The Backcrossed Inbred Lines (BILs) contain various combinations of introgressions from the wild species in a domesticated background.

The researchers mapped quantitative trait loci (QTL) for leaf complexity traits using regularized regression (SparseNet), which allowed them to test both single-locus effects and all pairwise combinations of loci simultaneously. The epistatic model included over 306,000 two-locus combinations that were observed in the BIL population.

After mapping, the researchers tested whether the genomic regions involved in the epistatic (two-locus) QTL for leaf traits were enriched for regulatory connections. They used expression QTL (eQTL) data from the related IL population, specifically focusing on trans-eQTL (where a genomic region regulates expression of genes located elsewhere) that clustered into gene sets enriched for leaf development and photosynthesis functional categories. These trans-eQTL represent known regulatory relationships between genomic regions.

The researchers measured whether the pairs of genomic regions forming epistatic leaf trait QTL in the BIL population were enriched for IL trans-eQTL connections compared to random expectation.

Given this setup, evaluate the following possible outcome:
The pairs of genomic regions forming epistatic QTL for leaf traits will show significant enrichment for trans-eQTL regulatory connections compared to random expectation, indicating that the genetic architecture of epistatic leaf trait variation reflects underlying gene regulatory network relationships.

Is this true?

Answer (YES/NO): YES